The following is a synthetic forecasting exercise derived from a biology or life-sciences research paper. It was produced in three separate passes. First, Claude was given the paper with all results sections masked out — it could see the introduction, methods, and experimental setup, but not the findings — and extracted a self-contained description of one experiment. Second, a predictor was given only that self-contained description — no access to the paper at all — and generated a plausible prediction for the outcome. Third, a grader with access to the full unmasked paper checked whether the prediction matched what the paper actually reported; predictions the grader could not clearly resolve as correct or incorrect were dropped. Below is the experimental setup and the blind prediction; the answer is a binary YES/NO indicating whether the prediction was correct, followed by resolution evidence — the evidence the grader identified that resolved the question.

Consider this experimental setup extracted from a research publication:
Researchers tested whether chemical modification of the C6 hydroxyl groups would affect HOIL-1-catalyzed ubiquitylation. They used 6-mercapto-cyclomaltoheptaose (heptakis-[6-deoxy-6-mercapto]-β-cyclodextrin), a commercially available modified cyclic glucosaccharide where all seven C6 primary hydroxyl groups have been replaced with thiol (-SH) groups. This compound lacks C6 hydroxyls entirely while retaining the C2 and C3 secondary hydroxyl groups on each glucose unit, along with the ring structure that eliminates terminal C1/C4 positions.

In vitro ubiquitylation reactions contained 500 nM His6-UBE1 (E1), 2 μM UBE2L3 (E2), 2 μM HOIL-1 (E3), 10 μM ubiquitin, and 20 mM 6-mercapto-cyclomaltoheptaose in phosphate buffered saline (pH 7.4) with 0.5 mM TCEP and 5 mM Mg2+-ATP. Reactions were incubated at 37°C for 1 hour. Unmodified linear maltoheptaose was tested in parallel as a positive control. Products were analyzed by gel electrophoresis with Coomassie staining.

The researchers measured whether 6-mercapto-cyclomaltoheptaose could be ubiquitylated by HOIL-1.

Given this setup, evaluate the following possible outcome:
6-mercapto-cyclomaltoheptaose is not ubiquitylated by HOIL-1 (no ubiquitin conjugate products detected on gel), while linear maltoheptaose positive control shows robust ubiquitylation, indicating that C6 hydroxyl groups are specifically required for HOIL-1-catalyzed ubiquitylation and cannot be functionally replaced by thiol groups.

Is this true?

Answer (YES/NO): YES